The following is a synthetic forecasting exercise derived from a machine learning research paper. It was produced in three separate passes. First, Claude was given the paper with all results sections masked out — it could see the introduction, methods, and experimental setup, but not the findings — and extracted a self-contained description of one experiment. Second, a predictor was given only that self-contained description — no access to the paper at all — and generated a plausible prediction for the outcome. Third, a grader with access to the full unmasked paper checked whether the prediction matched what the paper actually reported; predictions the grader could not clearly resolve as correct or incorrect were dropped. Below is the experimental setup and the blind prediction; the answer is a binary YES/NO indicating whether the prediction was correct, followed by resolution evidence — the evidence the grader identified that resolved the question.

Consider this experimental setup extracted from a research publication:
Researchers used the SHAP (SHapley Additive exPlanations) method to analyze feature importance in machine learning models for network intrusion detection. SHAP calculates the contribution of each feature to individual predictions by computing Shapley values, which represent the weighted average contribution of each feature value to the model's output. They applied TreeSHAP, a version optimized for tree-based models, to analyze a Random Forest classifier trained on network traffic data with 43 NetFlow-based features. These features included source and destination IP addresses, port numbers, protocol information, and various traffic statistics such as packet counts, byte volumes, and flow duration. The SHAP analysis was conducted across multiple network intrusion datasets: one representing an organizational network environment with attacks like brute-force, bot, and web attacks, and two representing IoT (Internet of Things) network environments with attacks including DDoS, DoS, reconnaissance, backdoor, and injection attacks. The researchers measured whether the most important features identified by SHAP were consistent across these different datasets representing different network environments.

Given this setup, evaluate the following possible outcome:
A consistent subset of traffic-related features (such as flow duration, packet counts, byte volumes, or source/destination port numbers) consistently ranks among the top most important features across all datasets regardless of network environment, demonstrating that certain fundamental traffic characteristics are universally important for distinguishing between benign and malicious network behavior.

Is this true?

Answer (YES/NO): NO